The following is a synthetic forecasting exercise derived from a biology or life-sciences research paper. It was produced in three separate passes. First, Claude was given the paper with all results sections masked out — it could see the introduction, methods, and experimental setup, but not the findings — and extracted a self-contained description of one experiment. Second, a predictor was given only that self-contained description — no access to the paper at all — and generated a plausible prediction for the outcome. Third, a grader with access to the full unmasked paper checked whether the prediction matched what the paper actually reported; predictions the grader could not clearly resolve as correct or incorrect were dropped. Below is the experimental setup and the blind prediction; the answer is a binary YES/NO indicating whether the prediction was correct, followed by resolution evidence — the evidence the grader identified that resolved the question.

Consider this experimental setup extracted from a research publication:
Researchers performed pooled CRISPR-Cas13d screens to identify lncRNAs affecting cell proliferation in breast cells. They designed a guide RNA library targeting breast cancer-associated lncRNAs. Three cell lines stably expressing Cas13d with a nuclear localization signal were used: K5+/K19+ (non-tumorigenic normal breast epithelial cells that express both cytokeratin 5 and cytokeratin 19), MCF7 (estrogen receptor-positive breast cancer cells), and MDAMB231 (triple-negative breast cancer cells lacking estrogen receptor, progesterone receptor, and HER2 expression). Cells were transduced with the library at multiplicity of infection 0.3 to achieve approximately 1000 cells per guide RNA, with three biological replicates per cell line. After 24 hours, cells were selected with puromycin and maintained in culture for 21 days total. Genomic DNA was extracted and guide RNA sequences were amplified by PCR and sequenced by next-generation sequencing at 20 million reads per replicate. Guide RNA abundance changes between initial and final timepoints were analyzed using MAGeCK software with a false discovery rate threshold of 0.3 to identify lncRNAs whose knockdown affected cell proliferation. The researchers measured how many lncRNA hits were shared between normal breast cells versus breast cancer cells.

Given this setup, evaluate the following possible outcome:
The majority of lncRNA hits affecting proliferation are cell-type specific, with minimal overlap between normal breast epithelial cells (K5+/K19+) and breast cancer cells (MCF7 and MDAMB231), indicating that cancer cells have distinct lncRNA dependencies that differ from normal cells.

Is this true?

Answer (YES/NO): YES